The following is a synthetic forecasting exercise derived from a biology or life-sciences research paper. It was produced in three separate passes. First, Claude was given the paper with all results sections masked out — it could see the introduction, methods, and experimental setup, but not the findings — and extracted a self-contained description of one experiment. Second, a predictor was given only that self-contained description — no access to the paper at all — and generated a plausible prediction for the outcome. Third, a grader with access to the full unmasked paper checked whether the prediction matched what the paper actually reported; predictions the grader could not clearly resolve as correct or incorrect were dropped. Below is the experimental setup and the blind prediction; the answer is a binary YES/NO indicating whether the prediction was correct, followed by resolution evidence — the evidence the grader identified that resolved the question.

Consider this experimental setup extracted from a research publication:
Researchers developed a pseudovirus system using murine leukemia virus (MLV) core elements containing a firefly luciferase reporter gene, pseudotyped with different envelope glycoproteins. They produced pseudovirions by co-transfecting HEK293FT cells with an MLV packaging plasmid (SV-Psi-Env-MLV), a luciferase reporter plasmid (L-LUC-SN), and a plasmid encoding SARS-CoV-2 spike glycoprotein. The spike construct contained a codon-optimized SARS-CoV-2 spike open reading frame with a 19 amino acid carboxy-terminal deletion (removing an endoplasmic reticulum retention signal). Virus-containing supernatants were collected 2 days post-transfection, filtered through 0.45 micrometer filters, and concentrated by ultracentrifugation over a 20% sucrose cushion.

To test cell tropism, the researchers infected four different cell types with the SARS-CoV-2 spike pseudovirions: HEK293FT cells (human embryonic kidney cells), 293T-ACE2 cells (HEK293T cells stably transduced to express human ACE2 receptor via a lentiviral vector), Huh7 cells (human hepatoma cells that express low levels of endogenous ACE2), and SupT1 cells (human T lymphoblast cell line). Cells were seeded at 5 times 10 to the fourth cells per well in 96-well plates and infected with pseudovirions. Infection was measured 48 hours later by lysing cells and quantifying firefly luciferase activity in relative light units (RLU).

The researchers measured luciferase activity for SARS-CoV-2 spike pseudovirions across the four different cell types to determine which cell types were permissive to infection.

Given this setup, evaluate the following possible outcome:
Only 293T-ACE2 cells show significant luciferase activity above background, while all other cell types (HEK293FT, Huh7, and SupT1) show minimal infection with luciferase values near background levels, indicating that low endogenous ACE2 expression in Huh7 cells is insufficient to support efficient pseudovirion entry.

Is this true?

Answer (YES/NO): NO